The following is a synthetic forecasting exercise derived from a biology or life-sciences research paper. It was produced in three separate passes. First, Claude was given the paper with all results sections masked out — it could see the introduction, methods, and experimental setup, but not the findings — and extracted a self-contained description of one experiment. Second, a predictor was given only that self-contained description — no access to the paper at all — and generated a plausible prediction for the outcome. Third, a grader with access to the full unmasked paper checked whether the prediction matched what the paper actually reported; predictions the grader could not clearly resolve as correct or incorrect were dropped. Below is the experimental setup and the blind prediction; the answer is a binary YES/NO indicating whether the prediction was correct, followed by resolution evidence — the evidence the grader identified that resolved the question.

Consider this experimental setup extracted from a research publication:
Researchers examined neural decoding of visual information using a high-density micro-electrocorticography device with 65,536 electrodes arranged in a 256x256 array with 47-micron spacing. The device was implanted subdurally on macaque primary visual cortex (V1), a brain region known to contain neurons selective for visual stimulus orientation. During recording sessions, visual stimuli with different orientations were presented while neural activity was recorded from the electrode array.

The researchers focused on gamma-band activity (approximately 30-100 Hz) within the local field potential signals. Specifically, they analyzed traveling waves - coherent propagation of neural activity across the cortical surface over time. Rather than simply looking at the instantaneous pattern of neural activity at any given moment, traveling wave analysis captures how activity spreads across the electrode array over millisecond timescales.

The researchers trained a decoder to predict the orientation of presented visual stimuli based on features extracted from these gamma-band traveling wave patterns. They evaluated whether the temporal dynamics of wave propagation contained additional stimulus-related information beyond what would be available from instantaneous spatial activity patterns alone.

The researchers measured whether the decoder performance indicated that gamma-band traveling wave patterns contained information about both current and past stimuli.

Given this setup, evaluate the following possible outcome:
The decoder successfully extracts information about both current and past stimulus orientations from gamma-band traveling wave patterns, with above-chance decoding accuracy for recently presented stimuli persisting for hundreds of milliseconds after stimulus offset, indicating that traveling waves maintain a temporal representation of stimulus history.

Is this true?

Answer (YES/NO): NO